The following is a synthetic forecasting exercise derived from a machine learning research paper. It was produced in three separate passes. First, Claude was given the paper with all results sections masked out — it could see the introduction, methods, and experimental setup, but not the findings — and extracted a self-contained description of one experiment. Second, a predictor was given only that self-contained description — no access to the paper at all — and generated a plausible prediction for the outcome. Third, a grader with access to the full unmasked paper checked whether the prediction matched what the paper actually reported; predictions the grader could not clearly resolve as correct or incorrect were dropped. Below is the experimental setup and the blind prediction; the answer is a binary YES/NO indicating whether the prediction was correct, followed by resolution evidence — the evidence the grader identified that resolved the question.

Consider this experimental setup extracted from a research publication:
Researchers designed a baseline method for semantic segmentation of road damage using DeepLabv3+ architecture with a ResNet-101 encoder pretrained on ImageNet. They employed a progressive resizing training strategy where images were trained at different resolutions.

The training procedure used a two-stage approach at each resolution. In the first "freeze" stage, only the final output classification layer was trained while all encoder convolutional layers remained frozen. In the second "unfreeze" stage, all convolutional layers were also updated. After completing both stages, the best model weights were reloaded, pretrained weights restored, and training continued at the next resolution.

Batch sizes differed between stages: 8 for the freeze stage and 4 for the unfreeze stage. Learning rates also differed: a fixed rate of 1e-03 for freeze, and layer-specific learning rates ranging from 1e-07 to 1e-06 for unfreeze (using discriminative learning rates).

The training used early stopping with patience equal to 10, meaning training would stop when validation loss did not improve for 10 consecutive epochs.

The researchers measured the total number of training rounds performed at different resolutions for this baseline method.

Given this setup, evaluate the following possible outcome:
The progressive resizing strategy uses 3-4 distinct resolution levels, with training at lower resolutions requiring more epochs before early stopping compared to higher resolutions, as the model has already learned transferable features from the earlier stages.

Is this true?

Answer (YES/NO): NO